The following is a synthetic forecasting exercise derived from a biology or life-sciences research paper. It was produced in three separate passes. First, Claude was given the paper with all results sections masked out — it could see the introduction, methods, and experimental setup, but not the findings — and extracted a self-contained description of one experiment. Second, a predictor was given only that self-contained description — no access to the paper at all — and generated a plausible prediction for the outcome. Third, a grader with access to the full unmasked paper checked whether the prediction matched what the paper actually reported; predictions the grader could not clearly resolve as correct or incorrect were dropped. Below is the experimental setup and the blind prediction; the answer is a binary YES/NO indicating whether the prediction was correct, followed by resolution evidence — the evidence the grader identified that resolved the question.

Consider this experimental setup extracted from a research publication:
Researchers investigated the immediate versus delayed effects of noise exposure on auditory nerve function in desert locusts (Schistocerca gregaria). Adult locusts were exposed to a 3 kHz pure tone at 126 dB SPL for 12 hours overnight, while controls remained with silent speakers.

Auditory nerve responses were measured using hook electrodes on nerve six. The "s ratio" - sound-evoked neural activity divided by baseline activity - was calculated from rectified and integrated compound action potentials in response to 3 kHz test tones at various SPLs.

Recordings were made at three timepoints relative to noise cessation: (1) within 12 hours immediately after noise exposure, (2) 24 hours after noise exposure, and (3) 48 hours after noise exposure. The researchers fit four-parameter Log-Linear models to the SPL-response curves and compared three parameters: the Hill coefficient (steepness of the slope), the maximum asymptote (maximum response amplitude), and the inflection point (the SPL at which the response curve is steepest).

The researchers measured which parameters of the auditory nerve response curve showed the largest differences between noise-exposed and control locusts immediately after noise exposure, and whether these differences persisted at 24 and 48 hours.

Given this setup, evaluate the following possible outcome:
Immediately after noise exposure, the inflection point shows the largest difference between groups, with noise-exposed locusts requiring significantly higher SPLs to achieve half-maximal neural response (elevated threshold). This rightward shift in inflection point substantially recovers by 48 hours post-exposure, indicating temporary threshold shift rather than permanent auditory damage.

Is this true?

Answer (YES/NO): NO